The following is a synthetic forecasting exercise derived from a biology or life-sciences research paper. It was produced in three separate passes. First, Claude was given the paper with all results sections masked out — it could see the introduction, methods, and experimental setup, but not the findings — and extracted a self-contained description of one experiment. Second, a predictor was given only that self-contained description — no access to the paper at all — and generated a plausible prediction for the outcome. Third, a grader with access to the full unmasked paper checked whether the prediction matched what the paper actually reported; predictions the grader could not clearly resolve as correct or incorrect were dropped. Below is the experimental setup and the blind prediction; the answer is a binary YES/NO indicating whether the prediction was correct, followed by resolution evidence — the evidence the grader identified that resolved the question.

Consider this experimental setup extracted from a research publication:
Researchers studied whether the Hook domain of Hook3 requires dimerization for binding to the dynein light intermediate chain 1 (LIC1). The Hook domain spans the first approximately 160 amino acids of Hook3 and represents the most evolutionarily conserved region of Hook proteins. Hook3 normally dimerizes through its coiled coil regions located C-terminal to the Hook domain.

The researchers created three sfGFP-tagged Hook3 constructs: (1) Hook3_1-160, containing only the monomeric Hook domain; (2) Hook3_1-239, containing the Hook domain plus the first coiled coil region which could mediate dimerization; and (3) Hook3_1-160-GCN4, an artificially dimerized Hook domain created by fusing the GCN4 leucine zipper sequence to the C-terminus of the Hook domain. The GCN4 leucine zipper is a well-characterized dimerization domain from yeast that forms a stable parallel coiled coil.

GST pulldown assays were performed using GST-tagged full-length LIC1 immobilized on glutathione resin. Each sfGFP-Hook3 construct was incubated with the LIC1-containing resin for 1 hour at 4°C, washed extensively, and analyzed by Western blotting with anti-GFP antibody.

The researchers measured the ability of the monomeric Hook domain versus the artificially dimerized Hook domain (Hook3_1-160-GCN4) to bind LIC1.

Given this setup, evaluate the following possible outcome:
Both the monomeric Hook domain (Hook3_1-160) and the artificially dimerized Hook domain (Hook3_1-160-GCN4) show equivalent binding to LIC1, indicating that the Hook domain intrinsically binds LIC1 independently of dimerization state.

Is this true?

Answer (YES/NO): YES